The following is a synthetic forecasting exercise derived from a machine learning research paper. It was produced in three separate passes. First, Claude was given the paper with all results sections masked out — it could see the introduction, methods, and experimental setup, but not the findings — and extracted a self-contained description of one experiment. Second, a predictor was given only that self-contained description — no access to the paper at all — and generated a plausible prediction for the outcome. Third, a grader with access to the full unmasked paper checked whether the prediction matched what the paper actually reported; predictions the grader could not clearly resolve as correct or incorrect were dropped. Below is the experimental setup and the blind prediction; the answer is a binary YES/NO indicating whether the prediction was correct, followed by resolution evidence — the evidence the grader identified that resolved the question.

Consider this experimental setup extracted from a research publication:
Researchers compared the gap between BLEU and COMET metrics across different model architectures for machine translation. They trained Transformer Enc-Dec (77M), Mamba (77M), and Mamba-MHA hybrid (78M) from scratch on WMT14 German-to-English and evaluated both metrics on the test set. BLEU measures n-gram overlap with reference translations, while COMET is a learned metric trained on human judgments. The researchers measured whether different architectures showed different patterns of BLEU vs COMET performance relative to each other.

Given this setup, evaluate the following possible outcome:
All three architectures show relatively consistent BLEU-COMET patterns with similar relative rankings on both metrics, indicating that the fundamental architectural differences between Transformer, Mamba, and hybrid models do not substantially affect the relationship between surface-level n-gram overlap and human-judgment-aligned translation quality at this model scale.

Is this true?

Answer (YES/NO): NO